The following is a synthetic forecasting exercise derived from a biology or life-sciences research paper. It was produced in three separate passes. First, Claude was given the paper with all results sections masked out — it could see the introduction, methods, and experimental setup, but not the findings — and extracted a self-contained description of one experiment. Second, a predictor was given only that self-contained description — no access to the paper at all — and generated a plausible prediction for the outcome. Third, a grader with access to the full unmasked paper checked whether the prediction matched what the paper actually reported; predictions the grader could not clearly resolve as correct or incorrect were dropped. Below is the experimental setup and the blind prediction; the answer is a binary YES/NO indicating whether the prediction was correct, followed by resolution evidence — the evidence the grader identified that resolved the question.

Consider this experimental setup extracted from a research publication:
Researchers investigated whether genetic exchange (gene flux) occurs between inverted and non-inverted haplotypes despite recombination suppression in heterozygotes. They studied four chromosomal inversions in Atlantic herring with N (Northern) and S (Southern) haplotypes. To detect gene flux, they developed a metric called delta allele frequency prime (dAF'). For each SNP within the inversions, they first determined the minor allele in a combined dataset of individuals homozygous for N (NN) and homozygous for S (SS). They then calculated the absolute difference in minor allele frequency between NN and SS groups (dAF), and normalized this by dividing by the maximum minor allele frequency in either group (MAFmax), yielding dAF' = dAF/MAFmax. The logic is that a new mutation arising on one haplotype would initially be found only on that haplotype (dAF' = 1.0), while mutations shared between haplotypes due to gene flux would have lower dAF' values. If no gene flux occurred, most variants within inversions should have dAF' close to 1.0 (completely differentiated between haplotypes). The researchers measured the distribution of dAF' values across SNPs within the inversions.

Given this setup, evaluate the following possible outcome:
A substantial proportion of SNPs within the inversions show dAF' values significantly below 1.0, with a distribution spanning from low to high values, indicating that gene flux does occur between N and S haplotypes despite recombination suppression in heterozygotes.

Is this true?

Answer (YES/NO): YES